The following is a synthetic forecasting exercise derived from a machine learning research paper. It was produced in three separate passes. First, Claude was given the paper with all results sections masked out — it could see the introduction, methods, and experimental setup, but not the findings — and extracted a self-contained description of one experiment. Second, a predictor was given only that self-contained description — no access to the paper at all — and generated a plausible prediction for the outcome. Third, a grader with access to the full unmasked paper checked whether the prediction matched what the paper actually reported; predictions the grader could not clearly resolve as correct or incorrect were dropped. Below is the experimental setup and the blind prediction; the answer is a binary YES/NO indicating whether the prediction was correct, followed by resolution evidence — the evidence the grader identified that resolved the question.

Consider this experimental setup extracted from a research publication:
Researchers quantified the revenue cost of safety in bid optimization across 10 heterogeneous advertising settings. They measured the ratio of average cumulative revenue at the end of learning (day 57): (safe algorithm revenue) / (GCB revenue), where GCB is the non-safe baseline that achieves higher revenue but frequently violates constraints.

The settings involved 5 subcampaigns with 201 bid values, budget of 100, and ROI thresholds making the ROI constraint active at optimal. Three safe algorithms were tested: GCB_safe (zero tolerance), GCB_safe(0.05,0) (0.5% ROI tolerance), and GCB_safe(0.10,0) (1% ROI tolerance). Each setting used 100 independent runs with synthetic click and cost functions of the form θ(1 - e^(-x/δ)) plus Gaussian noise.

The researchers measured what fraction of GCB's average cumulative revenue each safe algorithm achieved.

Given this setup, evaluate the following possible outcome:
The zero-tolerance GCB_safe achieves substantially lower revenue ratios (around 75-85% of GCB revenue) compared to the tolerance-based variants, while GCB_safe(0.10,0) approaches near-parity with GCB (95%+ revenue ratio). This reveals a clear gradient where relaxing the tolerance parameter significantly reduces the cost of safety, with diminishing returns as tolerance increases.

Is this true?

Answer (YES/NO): NO